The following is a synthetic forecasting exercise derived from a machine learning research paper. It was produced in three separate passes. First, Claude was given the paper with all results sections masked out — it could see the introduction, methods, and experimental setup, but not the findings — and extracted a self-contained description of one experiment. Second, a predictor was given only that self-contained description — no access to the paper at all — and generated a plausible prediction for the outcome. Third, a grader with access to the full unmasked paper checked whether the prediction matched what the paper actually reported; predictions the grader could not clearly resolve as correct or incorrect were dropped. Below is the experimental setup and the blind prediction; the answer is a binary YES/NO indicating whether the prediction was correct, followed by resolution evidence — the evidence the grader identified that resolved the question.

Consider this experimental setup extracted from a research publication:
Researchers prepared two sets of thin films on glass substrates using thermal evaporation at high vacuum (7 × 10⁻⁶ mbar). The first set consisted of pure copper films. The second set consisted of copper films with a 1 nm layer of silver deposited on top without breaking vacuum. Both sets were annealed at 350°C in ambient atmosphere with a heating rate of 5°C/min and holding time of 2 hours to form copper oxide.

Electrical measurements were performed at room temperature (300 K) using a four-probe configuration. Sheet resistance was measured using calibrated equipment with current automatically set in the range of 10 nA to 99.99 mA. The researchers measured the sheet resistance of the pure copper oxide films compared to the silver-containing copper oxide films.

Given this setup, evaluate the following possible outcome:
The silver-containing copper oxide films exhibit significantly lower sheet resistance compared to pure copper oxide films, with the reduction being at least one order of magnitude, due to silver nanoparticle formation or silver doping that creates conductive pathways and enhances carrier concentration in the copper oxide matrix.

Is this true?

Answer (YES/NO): NO